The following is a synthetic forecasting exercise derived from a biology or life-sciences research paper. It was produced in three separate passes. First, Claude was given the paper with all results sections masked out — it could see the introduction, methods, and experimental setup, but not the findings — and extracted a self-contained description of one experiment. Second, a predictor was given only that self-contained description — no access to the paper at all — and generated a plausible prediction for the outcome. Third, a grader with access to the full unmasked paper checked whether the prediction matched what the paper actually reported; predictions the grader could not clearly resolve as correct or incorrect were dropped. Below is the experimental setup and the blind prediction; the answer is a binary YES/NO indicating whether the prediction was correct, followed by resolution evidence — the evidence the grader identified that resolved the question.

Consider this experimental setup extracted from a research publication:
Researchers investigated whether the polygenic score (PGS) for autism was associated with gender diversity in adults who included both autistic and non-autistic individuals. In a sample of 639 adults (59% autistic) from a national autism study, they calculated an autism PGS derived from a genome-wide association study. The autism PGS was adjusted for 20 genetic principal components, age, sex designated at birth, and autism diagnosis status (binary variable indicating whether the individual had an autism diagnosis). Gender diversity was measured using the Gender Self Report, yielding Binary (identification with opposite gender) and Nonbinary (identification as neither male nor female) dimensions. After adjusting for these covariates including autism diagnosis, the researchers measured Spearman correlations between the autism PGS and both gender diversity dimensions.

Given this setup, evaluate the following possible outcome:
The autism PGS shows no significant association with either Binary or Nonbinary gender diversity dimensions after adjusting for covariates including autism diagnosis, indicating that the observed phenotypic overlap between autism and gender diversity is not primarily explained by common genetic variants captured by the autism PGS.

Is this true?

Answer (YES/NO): YES